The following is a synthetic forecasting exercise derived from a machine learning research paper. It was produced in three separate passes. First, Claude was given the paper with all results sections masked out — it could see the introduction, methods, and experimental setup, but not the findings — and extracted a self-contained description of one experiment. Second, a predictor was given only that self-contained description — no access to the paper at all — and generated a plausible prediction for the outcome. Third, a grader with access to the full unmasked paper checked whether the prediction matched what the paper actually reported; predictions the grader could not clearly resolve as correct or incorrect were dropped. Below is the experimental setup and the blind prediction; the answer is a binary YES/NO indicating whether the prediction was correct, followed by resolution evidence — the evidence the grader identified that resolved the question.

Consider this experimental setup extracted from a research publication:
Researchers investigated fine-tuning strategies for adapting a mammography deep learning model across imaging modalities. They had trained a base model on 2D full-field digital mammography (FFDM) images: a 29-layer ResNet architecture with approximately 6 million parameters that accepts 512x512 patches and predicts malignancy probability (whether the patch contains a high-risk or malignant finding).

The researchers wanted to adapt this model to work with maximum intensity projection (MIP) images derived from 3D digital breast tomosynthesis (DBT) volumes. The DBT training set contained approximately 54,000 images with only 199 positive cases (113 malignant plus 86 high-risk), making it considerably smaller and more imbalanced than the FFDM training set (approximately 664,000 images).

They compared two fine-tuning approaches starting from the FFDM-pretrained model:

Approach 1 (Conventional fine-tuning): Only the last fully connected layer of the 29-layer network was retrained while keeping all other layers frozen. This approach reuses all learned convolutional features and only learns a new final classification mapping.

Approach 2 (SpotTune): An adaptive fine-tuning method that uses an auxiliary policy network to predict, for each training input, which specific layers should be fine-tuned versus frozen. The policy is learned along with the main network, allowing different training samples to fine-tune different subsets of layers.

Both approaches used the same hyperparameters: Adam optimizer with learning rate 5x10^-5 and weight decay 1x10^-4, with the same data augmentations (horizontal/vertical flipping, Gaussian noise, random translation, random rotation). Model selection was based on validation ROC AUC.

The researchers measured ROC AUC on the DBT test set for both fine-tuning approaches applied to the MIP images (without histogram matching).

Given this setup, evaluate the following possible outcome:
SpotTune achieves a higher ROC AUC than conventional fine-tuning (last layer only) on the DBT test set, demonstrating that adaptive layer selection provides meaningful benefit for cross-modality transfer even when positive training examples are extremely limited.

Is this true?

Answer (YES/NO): YES